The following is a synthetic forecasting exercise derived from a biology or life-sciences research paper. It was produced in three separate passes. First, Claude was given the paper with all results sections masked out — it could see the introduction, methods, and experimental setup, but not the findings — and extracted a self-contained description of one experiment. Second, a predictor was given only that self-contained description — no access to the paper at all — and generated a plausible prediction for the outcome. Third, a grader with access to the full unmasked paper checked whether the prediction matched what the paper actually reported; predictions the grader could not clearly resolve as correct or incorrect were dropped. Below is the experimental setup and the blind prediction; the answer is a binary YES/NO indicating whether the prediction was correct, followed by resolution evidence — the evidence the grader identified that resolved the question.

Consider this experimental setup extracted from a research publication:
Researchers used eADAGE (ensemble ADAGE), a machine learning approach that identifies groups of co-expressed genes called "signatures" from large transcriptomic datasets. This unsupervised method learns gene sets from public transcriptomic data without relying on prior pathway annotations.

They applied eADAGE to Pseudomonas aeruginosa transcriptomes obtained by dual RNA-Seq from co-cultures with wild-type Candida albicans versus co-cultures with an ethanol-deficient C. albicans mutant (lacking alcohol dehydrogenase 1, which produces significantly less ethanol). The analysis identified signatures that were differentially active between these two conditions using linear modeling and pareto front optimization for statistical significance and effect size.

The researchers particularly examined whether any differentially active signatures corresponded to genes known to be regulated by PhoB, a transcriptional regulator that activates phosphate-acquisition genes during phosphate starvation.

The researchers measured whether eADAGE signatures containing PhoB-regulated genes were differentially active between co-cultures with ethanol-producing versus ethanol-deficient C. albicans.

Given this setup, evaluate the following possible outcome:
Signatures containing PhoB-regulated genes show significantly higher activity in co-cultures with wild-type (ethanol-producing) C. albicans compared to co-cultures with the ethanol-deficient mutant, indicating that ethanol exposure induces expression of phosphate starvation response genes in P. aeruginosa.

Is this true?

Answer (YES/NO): YES